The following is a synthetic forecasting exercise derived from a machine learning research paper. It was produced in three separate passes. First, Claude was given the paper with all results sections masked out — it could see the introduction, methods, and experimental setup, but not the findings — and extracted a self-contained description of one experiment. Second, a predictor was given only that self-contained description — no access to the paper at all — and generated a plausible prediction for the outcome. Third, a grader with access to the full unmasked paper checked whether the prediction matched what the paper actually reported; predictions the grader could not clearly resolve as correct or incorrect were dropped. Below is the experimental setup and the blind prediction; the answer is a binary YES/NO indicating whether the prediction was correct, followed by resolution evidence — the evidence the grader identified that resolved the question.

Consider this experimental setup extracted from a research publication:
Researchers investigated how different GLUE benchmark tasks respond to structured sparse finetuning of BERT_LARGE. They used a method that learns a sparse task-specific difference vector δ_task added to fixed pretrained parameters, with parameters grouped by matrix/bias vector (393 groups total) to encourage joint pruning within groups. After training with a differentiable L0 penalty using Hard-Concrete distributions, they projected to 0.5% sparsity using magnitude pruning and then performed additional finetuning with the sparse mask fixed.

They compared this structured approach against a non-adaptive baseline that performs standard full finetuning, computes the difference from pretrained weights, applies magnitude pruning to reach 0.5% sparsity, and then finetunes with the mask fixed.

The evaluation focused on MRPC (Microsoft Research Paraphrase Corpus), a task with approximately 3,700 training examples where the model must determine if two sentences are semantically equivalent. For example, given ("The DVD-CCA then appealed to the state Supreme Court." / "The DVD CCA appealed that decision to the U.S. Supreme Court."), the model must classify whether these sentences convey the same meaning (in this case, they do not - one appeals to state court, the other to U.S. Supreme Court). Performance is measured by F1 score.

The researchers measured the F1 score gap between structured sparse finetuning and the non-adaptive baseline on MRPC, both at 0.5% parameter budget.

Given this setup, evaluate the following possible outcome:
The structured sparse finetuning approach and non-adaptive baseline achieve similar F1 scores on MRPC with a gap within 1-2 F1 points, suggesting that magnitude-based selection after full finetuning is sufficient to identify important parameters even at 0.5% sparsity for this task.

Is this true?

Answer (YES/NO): NO